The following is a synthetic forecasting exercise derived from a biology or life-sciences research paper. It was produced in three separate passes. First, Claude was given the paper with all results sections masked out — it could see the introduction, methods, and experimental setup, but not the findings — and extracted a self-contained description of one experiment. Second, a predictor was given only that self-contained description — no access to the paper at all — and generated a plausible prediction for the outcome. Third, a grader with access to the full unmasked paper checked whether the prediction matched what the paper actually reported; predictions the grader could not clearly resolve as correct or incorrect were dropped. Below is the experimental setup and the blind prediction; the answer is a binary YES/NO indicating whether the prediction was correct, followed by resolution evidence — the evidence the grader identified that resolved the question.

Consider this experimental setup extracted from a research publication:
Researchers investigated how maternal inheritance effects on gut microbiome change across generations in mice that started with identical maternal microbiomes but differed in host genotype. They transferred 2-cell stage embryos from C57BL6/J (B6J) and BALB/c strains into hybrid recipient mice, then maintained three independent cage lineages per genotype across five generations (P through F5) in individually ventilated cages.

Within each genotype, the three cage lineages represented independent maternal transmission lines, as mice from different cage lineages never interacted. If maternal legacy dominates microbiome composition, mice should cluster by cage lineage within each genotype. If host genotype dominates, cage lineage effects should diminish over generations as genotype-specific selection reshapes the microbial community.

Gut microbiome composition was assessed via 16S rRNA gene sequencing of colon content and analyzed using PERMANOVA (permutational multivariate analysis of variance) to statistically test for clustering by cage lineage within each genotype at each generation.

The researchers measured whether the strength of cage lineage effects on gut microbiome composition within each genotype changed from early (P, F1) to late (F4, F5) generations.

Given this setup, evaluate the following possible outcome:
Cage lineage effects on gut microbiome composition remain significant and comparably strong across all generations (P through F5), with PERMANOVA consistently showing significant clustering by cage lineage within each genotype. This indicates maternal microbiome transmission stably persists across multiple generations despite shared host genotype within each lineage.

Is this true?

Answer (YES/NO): NO